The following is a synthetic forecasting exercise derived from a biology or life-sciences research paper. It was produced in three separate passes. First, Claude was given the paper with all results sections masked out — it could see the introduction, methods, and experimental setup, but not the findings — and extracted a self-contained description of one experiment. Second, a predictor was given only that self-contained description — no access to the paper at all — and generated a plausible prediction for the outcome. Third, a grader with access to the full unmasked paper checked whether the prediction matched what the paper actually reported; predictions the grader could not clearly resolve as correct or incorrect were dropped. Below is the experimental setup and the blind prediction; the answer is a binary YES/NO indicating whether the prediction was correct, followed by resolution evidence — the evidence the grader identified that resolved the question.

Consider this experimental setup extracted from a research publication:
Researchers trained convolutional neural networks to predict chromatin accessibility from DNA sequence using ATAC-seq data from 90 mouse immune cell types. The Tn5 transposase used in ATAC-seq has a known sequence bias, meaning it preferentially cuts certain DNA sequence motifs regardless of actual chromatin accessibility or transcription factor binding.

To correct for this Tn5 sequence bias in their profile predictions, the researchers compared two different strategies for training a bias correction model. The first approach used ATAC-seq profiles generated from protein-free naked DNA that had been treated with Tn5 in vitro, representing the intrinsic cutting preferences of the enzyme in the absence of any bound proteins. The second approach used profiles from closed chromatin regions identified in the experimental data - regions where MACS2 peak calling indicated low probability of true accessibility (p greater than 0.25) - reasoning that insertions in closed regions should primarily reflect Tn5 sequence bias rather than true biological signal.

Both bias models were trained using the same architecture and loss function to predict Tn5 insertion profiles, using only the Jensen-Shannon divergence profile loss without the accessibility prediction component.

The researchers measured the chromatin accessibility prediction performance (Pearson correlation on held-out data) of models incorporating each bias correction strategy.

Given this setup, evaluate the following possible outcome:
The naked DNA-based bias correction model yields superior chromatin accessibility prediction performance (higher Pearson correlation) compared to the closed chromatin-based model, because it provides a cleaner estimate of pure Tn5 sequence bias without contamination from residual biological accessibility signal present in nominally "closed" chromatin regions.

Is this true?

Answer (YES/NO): NO